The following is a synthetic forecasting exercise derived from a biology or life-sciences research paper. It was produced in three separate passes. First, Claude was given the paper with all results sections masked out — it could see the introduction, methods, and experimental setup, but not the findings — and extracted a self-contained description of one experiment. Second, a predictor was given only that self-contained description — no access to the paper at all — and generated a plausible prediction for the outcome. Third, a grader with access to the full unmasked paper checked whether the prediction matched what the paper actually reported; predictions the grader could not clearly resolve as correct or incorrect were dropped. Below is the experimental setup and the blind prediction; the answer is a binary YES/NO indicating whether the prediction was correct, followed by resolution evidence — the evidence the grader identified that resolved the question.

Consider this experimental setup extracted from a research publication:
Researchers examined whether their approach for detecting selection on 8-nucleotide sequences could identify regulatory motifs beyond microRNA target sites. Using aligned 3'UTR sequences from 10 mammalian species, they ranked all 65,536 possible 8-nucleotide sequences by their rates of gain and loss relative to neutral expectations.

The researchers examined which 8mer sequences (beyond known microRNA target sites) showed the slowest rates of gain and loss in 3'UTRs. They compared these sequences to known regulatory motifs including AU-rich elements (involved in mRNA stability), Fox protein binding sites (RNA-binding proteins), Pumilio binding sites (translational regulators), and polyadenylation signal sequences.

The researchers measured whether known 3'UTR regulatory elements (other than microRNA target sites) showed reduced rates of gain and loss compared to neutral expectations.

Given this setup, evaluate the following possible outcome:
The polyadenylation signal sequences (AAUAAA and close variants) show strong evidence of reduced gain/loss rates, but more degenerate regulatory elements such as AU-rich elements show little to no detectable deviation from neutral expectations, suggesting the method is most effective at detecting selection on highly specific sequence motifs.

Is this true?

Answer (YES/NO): NO